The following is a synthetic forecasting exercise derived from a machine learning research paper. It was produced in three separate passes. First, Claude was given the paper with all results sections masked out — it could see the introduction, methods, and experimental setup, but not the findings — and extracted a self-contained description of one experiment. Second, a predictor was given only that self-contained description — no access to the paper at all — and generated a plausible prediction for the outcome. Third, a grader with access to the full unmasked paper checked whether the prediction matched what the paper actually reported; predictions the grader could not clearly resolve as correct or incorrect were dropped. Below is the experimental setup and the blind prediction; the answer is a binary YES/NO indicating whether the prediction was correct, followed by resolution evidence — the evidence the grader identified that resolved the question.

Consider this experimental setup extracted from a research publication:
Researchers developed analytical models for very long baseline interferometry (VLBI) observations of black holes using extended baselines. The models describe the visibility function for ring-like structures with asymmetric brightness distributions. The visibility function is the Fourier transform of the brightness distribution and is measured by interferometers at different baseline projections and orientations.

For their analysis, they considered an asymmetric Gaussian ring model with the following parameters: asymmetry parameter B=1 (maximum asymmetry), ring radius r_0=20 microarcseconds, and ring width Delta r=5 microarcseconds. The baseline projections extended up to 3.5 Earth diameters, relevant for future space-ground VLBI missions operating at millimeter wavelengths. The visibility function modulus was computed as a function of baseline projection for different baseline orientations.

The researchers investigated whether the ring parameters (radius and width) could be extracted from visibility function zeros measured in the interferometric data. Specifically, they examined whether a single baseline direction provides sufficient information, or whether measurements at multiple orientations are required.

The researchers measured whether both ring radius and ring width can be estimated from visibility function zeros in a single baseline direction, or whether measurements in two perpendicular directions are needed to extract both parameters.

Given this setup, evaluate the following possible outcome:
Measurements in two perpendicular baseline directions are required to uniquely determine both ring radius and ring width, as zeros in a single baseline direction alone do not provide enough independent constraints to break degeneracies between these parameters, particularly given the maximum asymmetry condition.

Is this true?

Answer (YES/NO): YES